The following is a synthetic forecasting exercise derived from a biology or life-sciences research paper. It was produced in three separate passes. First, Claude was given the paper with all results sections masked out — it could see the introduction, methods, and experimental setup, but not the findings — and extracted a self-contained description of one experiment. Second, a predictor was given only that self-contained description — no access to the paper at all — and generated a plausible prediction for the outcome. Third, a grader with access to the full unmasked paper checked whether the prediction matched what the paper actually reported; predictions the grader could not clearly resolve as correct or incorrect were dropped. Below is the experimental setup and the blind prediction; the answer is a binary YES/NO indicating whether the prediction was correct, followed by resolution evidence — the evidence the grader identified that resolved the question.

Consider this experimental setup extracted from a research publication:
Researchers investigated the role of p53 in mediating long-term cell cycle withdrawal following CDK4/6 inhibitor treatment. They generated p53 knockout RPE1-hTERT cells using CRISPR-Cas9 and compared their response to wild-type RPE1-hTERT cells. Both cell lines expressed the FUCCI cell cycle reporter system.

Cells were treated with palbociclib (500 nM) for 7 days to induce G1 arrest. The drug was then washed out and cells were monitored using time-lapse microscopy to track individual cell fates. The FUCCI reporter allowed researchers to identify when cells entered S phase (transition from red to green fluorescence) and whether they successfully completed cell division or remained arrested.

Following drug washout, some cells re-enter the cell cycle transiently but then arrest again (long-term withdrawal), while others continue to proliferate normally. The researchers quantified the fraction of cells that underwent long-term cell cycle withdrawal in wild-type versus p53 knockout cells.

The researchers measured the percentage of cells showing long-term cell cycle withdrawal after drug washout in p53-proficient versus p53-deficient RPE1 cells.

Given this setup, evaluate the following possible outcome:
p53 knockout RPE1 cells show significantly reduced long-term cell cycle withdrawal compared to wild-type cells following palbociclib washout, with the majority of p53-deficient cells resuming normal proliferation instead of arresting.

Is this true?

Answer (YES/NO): NO